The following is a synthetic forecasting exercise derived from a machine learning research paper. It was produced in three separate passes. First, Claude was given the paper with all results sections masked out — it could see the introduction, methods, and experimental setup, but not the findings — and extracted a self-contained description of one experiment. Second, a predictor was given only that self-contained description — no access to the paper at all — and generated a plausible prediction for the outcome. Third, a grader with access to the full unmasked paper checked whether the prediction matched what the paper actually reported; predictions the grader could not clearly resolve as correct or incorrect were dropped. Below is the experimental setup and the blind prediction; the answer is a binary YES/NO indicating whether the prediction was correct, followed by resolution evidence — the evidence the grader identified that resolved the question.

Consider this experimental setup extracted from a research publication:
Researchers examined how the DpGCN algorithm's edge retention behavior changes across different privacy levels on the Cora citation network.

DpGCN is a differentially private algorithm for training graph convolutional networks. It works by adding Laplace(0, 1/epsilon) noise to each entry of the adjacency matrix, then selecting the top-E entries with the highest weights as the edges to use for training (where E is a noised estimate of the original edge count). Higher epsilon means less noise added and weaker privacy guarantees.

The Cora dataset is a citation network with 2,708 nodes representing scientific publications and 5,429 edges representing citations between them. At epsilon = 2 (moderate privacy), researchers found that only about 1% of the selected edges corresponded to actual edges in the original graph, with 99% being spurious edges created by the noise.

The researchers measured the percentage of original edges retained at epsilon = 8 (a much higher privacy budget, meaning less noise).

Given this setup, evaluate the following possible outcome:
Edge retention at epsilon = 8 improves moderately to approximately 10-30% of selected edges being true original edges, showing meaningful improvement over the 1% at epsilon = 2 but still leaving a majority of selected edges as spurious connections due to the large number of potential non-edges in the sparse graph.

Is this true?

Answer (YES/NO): NO